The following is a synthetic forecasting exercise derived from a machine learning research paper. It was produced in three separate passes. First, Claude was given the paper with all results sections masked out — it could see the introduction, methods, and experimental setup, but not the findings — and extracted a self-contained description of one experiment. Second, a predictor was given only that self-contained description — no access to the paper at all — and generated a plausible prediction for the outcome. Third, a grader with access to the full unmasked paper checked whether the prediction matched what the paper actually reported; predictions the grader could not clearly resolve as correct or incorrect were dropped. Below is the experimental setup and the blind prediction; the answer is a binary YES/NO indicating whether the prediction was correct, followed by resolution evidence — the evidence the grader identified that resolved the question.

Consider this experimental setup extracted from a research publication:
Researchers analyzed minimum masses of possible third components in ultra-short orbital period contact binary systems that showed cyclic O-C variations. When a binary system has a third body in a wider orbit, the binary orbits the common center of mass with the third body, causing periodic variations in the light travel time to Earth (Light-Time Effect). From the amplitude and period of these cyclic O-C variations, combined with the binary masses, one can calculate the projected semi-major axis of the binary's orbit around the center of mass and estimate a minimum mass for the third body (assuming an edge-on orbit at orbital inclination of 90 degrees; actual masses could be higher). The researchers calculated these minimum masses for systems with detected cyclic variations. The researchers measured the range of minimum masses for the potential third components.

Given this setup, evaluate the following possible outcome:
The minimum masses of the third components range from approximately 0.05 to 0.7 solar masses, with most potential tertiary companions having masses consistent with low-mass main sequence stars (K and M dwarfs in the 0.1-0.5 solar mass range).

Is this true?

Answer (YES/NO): YES